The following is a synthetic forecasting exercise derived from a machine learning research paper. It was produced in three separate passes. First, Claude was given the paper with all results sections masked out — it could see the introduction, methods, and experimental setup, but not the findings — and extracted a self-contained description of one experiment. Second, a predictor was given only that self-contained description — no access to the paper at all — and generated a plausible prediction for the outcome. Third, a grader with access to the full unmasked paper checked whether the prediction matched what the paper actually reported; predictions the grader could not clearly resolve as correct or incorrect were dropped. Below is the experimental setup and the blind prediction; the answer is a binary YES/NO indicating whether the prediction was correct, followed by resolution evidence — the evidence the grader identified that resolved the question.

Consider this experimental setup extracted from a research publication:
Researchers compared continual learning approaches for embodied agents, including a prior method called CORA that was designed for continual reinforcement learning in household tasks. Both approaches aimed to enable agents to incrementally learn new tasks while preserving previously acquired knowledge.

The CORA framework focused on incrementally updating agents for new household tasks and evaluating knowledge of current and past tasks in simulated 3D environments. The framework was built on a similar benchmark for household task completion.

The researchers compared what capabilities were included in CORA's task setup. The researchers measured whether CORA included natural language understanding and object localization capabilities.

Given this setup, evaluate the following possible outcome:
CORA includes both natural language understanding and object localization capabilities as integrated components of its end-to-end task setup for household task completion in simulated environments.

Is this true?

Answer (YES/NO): NO